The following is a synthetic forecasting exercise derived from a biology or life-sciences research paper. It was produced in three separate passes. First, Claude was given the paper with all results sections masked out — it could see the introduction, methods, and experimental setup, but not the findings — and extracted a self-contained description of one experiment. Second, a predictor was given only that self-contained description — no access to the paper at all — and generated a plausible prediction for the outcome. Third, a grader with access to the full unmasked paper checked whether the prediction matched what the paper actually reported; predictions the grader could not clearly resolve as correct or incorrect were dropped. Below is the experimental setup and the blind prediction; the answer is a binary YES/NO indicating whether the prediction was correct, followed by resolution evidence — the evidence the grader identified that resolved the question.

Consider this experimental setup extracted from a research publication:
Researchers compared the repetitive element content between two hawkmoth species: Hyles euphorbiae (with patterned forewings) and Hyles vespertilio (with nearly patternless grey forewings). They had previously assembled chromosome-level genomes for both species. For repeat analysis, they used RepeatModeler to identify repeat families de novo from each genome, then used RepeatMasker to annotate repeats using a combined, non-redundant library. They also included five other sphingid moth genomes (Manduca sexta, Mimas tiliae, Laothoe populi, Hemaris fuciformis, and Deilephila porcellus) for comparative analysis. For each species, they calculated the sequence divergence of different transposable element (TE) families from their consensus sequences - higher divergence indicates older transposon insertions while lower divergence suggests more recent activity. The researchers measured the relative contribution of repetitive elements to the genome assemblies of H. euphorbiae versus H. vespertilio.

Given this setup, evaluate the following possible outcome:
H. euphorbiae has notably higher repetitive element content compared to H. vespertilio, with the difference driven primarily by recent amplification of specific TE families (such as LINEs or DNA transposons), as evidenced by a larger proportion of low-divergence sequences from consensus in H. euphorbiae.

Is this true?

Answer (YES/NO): NO